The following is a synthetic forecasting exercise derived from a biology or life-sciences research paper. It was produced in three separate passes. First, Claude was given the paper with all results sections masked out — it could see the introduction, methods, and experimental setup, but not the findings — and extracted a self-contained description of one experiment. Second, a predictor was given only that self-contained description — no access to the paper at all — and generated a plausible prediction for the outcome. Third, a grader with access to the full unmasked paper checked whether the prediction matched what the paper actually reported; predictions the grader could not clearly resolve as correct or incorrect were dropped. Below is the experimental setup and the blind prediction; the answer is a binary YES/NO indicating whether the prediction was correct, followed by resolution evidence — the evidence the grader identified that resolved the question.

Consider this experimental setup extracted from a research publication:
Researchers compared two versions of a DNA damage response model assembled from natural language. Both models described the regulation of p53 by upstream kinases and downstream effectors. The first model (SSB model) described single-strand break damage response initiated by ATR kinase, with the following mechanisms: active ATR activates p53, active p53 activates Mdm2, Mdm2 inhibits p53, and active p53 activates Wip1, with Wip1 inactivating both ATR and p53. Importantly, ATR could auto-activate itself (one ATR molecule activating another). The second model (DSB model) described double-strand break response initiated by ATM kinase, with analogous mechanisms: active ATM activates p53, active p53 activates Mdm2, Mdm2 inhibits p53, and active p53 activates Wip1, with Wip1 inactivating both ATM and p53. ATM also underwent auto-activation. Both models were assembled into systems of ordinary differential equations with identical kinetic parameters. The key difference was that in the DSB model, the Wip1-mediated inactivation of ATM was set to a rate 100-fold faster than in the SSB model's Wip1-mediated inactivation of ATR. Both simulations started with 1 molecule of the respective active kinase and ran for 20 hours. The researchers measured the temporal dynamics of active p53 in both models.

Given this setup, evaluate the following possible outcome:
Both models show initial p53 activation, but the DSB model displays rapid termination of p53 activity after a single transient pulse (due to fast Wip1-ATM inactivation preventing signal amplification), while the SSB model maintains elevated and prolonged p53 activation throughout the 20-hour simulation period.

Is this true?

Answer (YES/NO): NO